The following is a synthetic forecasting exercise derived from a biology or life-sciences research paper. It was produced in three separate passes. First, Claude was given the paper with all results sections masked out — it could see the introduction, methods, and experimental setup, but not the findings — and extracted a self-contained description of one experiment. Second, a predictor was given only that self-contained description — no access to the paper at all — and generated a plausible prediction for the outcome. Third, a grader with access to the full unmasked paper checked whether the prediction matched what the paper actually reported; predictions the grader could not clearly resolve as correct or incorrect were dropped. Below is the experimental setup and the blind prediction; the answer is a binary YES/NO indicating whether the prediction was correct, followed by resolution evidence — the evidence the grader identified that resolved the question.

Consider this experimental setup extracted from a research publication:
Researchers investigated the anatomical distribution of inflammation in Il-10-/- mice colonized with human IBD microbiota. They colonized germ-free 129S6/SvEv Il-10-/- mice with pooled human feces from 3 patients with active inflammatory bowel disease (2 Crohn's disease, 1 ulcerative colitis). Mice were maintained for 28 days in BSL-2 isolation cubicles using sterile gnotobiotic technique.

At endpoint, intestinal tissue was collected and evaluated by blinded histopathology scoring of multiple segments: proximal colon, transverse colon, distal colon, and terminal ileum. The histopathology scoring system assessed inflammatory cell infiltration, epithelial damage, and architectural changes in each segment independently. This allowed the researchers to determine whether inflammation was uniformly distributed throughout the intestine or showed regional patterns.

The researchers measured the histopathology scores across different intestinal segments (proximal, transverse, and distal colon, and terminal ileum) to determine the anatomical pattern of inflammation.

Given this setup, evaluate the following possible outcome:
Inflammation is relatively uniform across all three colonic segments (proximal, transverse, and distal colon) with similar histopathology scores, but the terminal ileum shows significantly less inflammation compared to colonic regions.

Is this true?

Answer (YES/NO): NO